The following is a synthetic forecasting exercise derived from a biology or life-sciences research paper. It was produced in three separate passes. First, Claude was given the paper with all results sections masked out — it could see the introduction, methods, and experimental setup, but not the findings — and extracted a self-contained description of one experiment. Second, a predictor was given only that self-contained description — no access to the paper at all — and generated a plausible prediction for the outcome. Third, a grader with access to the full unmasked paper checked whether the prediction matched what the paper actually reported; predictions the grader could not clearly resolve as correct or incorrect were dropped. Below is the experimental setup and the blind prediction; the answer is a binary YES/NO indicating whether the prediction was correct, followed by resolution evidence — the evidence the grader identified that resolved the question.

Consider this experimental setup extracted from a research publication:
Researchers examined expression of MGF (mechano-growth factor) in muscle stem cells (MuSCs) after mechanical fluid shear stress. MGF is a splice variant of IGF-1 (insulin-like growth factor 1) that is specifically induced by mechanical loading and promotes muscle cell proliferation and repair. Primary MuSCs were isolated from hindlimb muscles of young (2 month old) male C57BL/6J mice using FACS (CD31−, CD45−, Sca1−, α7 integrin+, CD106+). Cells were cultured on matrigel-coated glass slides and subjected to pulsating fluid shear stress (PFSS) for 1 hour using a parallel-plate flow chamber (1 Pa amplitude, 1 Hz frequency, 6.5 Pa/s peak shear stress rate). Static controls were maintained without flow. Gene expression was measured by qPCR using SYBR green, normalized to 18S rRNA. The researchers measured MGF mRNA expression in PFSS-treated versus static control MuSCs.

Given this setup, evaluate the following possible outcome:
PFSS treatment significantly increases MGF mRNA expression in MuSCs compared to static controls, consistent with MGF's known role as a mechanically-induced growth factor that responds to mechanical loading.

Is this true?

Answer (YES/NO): NO